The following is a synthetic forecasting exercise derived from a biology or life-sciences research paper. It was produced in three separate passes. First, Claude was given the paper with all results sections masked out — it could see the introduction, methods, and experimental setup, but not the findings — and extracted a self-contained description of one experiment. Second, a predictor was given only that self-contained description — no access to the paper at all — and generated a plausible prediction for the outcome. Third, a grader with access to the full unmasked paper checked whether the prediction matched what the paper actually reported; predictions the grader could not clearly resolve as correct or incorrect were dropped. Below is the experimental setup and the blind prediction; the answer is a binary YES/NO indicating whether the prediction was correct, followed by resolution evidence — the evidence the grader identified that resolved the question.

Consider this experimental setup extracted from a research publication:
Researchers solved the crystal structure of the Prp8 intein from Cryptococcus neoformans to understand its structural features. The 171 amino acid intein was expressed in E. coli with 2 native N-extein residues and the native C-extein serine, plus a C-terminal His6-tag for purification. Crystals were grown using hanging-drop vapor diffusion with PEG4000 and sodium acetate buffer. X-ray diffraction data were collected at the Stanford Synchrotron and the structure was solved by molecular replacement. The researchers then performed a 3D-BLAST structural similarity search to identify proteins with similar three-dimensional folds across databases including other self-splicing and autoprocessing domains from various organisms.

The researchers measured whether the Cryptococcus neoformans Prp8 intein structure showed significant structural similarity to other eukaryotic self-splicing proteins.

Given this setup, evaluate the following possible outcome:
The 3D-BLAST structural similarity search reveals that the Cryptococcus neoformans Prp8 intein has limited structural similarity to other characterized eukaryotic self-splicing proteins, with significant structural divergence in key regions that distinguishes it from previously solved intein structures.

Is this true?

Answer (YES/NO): NO